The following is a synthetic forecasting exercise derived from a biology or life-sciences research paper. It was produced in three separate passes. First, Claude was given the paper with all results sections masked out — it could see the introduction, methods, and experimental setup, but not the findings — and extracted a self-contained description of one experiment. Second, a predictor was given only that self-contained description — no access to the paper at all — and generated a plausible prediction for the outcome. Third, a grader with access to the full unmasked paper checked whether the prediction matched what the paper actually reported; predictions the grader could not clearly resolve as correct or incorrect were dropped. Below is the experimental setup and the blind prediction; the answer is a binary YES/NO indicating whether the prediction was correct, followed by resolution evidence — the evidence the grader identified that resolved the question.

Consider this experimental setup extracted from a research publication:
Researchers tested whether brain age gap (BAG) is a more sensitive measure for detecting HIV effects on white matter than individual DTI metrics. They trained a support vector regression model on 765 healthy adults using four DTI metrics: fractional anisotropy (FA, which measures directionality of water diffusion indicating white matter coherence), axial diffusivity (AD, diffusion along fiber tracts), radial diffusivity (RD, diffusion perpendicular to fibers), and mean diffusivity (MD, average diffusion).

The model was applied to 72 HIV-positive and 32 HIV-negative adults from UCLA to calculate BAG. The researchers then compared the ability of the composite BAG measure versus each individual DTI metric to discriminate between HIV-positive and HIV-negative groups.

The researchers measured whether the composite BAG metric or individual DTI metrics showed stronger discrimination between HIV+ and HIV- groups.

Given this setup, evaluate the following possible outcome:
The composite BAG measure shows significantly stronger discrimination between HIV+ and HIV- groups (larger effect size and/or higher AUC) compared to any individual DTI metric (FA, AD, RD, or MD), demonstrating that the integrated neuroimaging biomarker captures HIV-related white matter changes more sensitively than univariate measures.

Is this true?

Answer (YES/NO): YES